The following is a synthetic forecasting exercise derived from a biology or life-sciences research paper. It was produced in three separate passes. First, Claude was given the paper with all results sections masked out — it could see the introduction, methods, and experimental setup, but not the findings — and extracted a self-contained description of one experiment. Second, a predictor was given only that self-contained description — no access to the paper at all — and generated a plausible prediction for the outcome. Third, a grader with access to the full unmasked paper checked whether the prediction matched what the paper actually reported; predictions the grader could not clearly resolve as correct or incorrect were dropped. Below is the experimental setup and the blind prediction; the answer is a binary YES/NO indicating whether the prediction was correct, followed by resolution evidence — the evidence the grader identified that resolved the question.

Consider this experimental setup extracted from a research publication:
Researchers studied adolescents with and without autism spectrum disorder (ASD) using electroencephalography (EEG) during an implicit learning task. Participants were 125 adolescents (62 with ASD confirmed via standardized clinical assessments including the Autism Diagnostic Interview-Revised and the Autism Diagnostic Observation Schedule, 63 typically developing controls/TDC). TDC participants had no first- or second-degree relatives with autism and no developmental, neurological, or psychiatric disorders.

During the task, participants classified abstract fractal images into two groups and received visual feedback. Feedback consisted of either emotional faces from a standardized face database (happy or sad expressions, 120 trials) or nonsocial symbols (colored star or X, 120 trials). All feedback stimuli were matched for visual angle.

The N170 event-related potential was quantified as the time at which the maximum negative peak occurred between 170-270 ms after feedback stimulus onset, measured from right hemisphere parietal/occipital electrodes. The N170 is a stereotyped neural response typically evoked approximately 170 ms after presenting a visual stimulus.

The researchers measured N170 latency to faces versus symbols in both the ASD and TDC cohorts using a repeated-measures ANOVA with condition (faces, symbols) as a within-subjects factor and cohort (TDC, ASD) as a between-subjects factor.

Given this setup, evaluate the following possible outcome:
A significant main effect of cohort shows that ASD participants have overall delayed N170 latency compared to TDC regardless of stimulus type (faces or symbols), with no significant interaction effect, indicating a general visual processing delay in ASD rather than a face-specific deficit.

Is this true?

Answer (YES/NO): NO